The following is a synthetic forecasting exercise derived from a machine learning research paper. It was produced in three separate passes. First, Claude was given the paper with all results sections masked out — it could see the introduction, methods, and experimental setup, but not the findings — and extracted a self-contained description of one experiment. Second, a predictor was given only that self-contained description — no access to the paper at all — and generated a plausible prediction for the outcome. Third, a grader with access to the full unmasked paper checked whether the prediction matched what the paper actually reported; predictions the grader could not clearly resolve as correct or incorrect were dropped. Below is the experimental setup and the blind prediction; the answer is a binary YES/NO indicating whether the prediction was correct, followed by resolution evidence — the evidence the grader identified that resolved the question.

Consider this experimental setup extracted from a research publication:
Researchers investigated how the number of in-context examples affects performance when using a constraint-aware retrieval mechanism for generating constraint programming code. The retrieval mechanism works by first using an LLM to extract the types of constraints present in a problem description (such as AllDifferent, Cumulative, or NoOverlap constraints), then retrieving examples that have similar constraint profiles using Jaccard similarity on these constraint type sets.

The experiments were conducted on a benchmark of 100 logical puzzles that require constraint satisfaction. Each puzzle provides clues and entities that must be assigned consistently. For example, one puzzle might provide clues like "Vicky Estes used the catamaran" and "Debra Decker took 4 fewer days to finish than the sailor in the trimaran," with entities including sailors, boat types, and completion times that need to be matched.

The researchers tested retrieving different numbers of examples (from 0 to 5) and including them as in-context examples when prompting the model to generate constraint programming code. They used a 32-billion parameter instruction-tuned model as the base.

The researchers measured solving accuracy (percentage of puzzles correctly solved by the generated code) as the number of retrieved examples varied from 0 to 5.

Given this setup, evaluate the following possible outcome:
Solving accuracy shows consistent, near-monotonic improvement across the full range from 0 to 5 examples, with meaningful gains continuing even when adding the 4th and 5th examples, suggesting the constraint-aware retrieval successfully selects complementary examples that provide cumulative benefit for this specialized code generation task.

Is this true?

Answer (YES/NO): NO